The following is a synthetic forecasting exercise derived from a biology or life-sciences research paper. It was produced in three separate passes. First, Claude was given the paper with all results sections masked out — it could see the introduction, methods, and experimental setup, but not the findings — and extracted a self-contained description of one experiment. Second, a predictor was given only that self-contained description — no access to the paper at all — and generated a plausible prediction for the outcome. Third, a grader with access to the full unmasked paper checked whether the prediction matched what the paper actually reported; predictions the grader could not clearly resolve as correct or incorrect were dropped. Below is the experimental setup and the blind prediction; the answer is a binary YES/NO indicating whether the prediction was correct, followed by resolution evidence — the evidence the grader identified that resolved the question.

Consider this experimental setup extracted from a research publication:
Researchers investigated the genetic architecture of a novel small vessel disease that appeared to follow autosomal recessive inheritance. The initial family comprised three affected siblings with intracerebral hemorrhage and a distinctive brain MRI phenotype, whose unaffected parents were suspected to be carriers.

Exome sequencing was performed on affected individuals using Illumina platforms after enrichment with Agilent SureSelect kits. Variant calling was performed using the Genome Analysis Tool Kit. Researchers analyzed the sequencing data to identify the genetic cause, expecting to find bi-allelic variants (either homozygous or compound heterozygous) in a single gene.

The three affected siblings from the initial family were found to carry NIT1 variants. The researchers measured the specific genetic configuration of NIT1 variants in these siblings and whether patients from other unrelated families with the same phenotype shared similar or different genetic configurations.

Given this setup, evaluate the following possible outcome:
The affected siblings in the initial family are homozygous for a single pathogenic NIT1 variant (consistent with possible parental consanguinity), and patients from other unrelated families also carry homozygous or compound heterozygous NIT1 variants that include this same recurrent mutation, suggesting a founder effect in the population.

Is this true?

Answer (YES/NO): NO